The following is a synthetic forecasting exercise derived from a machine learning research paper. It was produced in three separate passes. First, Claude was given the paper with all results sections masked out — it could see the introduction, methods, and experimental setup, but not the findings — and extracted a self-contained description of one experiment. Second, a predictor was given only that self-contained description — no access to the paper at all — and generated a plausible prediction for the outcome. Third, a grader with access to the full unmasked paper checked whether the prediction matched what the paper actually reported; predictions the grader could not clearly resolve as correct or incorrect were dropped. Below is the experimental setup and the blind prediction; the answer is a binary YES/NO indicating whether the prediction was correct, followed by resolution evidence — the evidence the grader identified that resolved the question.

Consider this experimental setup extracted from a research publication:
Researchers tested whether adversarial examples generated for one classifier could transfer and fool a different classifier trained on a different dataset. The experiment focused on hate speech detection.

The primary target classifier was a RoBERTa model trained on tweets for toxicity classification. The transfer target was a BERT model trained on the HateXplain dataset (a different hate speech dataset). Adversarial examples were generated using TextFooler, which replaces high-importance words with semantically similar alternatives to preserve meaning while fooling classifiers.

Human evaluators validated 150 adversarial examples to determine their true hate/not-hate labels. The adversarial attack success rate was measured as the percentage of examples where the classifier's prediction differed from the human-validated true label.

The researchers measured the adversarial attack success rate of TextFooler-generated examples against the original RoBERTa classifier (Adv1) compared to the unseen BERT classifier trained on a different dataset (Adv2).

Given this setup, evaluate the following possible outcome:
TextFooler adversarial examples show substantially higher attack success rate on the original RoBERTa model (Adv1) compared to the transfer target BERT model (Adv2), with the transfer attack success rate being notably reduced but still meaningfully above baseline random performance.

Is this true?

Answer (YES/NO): NO